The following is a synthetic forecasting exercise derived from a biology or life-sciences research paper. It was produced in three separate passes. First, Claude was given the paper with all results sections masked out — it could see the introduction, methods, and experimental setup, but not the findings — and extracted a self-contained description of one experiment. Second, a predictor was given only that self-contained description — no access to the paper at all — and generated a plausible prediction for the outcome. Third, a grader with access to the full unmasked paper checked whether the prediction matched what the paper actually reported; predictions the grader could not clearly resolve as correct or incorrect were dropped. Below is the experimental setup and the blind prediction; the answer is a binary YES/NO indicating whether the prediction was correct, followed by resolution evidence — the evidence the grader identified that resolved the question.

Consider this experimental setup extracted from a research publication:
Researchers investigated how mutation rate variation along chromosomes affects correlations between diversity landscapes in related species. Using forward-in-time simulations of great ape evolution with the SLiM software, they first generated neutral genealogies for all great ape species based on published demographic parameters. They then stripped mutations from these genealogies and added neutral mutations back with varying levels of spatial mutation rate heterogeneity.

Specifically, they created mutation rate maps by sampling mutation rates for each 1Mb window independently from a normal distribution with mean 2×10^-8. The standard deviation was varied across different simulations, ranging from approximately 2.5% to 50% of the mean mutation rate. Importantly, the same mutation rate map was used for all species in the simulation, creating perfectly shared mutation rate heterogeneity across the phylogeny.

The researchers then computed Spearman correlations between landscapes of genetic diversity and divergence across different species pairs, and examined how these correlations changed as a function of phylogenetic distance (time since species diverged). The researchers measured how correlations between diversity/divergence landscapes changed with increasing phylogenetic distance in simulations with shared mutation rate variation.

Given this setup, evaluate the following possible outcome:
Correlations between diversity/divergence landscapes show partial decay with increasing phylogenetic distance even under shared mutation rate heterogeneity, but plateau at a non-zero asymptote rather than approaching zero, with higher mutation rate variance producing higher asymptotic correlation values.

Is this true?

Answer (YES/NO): NO